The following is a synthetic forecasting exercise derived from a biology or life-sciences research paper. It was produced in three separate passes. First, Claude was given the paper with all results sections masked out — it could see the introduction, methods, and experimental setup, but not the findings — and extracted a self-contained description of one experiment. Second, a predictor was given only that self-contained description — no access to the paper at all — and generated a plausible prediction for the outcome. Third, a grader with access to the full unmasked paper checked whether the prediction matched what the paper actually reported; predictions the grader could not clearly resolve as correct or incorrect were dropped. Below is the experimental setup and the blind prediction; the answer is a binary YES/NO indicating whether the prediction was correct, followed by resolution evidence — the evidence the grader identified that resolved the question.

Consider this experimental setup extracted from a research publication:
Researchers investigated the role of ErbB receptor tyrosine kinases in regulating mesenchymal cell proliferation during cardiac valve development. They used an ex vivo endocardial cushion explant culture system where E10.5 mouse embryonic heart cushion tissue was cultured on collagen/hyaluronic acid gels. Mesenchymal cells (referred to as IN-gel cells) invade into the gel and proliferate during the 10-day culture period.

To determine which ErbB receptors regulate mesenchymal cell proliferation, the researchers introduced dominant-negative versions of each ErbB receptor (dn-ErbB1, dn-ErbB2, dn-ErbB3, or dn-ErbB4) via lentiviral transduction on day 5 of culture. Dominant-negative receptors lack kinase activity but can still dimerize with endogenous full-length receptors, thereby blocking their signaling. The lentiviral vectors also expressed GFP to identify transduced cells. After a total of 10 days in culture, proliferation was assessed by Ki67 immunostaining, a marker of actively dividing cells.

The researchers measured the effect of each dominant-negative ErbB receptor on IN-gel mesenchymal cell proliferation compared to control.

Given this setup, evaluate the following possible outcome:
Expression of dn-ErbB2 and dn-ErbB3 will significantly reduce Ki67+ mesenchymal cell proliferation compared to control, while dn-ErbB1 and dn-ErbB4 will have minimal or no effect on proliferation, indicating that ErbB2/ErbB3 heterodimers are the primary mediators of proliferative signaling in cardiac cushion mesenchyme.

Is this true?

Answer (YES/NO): NO